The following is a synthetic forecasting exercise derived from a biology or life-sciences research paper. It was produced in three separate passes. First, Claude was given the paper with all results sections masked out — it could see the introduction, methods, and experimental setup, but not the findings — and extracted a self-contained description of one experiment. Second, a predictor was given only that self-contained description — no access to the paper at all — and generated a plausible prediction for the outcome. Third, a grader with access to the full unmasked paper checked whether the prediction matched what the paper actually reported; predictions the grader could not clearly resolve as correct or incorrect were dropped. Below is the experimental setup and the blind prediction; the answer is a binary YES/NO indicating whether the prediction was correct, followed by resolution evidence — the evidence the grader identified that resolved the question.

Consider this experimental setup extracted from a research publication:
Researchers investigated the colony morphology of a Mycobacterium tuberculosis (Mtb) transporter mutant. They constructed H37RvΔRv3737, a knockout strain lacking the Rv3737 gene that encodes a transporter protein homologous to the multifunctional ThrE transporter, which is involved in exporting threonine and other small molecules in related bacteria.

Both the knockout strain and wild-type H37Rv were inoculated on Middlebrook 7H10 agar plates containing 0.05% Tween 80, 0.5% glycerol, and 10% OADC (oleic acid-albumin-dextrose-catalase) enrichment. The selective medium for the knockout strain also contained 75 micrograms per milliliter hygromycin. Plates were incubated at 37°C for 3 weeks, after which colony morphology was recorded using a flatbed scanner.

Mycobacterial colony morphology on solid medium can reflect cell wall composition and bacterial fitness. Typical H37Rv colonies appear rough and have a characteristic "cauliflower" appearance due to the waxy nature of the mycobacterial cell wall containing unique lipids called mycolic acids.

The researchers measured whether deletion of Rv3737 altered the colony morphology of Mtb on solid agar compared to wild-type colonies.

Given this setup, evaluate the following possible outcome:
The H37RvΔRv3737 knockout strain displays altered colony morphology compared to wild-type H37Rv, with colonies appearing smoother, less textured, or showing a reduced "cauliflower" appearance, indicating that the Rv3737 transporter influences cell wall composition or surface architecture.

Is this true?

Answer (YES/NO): NO